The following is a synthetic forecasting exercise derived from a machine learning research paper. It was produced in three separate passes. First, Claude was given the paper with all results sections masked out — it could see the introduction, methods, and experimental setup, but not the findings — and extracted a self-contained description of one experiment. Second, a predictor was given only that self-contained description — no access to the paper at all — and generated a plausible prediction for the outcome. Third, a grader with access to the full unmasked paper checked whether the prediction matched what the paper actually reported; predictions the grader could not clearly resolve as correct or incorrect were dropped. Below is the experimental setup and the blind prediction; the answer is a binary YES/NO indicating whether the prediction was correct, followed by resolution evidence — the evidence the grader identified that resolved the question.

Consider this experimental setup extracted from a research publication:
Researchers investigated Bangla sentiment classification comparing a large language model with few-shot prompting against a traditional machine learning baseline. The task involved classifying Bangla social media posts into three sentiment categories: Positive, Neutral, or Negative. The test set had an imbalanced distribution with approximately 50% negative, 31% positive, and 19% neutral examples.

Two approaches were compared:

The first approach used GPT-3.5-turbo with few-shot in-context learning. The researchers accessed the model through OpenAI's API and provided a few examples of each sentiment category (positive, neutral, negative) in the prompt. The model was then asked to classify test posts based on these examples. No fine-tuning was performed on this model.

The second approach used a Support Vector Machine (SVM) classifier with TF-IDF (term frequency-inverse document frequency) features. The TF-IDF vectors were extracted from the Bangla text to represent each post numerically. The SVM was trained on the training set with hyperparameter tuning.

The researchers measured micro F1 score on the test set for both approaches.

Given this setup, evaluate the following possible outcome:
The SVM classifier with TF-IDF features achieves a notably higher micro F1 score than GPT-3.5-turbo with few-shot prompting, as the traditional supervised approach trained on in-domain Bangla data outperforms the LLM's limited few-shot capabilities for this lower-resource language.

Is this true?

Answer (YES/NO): YES